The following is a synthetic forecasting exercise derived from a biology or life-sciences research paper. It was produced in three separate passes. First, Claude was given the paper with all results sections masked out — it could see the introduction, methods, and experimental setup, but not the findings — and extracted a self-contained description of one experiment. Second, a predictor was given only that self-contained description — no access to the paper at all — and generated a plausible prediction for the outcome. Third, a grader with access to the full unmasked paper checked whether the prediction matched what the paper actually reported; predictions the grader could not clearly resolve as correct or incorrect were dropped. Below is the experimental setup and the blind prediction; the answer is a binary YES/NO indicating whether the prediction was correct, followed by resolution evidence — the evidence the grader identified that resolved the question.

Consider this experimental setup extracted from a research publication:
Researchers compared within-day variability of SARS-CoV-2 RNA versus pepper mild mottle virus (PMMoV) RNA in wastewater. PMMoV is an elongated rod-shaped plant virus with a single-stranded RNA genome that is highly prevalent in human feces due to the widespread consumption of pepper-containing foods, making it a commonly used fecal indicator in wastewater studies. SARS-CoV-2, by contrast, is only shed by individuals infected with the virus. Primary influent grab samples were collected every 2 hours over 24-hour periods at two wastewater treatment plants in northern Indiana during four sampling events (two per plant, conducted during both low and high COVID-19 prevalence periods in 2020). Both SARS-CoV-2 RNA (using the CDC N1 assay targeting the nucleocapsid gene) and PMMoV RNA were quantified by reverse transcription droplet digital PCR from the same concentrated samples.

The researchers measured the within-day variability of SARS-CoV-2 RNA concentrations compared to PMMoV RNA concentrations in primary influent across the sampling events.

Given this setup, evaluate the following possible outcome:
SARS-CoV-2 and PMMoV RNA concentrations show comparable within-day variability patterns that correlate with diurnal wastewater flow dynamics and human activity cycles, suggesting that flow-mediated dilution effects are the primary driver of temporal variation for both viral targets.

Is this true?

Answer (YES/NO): NO